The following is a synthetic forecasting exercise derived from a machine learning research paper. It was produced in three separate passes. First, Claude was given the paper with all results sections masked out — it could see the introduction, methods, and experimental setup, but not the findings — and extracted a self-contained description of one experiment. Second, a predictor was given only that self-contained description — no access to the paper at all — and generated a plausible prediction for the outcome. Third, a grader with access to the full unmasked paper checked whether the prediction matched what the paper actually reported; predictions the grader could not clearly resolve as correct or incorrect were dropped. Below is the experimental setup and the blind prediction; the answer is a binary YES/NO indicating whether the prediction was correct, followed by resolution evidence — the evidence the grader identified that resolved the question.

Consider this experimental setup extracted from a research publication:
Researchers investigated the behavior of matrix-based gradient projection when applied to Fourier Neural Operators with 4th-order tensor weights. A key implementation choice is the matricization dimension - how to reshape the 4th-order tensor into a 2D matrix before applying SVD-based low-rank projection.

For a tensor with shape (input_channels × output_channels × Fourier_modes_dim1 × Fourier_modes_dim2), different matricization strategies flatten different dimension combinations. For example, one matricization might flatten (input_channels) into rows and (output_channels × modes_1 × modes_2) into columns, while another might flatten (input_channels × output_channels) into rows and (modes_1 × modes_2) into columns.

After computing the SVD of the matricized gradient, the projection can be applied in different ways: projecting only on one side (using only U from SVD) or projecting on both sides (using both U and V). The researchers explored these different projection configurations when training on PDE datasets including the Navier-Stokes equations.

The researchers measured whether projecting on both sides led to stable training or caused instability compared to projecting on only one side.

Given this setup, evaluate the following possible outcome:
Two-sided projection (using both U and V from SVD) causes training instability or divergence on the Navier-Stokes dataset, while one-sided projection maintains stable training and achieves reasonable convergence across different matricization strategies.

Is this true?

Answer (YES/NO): YES